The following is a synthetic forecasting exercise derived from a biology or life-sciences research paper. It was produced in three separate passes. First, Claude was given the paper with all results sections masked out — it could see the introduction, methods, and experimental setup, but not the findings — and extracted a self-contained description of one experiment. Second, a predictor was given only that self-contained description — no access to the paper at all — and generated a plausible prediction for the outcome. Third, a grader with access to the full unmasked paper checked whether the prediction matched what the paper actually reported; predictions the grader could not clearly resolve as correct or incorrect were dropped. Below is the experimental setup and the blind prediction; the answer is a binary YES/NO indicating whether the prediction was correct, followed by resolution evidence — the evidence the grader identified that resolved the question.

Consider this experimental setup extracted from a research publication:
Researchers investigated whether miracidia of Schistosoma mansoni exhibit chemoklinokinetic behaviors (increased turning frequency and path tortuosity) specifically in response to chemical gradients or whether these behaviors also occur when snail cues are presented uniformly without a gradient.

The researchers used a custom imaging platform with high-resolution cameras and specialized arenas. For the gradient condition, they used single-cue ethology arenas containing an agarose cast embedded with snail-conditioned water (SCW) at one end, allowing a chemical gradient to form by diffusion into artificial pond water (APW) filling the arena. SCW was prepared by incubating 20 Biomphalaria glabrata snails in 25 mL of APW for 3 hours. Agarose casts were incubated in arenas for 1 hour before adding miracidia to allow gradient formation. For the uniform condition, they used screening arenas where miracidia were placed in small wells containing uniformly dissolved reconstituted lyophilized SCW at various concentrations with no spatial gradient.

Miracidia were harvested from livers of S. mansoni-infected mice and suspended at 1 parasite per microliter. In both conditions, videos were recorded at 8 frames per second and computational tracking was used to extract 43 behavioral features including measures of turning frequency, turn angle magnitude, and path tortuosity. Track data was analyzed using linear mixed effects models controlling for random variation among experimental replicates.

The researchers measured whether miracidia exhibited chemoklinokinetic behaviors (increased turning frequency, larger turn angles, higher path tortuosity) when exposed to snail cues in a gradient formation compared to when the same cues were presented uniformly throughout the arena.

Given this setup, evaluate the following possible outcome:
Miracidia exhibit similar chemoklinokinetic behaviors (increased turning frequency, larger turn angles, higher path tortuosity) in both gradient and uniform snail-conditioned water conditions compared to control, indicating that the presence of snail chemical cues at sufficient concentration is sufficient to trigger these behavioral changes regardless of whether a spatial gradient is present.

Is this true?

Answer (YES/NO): NO